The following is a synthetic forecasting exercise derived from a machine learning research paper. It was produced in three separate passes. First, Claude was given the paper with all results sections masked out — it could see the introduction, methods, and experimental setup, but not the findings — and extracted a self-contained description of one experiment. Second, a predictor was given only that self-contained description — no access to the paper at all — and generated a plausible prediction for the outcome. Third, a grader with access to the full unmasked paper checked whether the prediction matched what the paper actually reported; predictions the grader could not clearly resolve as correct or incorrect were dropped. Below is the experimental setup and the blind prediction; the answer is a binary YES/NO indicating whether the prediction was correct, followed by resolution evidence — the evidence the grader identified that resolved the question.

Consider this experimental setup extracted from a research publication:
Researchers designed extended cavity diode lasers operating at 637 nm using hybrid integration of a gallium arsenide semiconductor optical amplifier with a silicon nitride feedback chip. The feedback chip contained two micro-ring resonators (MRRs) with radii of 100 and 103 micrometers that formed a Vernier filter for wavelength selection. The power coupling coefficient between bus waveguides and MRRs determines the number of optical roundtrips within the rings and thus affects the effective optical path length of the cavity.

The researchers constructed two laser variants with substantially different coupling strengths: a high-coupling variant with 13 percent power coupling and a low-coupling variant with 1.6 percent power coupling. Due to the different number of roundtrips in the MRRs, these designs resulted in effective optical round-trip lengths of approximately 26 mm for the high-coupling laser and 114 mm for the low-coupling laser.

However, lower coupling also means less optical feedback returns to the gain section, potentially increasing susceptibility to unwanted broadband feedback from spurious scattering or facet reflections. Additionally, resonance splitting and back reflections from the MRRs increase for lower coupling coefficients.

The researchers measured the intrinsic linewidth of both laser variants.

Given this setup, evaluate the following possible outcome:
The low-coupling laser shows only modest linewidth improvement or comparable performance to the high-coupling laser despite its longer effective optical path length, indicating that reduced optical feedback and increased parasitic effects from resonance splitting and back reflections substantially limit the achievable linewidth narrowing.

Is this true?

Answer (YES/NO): NO